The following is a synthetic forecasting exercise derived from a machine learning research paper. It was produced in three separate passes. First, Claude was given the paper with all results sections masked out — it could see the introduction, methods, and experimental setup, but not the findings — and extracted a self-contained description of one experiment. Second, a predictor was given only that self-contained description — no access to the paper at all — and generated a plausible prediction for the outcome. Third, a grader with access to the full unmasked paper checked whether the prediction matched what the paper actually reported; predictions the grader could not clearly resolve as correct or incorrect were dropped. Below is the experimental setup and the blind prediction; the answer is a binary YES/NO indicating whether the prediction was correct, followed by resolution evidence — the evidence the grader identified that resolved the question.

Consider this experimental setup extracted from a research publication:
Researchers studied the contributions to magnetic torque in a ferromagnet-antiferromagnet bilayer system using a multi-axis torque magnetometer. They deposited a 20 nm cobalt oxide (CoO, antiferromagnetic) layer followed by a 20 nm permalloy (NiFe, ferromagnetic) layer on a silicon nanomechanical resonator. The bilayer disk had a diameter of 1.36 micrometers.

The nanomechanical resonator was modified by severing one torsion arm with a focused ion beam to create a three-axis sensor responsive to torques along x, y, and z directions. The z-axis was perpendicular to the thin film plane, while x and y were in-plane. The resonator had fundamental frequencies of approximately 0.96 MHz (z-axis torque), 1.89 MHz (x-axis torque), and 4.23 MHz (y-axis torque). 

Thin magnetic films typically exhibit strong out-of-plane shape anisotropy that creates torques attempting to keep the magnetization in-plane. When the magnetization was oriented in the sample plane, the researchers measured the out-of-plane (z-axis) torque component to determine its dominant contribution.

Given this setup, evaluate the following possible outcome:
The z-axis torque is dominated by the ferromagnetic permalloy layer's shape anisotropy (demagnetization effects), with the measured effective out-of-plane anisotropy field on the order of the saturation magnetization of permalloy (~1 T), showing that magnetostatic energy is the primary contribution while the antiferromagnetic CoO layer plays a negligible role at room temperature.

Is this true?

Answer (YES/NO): NO